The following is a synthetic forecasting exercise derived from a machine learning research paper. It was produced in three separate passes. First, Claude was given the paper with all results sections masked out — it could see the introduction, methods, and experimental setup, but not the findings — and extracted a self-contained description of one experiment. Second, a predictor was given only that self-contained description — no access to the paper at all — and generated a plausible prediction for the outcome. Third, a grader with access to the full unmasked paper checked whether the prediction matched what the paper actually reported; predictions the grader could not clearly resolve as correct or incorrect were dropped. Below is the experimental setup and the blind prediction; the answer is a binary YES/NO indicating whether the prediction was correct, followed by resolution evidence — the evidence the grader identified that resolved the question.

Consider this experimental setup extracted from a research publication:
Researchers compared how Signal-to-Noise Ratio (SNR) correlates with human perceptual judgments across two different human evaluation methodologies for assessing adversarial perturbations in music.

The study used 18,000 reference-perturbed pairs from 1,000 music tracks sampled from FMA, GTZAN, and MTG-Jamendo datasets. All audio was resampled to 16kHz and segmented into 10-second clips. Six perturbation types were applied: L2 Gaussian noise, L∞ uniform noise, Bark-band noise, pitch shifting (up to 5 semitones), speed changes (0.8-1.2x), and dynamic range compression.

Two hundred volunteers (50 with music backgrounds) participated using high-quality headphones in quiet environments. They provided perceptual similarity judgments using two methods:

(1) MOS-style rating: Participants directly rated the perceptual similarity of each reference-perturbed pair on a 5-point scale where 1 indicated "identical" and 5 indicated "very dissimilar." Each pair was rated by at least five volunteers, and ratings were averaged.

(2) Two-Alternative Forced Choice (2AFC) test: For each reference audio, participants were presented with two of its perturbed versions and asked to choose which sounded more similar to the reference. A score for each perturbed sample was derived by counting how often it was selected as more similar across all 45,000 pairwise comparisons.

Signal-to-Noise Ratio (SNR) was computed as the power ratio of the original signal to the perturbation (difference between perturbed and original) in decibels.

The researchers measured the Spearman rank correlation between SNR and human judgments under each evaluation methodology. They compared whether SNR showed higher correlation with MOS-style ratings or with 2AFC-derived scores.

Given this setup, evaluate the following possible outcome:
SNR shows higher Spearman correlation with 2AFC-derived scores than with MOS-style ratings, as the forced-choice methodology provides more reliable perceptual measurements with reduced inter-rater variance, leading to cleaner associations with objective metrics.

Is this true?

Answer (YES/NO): YES